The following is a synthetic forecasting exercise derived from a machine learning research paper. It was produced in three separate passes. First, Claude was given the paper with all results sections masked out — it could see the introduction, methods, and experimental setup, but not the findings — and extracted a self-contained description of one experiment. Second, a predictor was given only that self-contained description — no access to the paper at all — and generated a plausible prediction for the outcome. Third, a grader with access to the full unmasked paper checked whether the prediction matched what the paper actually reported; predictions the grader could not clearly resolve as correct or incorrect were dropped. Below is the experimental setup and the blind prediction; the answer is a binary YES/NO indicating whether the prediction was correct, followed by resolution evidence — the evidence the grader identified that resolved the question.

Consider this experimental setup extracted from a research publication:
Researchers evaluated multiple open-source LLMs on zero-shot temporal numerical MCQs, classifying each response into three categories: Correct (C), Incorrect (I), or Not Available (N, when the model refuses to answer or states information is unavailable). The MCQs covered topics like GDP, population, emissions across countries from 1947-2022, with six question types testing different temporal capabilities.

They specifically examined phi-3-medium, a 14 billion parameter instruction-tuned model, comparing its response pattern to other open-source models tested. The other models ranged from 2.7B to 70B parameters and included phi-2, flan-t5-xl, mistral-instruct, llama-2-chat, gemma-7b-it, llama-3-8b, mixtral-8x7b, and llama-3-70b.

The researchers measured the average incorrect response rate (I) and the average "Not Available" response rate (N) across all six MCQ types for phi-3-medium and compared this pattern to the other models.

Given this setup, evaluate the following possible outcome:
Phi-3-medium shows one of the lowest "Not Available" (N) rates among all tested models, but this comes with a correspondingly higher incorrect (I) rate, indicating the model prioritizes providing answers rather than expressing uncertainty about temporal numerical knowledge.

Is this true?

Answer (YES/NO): NO